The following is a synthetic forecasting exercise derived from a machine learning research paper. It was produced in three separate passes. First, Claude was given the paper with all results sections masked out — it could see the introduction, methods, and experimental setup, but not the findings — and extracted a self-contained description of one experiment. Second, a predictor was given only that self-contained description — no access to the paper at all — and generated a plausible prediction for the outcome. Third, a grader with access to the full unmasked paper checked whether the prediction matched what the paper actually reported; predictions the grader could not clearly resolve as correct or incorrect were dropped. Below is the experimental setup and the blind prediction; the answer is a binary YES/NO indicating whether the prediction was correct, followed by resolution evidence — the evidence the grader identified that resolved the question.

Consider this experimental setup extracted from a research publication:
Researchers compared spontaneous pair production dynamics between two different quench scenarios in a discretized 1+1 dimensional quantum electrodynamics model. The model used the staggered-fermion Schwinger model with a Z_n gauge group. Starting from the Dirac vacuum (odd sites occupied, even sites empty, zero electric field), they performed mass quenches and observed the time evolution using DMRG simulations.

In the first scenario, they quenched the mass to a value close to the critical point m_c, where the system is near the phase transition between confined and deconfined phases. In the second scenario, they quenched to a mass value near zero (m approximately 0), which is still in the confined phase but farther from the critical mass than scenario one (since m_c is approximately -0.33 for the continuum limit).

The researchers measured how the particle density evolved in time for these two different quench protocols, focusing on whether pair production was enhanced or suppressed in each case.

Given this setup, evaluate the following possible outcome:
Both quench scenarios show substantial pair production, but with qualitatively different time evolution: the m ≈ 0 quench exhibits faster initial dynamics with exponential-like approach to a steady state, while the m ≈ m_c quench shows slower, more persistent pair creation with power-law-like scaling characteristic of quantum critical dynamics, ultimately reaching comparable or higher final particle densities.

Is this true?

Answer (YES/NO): NO